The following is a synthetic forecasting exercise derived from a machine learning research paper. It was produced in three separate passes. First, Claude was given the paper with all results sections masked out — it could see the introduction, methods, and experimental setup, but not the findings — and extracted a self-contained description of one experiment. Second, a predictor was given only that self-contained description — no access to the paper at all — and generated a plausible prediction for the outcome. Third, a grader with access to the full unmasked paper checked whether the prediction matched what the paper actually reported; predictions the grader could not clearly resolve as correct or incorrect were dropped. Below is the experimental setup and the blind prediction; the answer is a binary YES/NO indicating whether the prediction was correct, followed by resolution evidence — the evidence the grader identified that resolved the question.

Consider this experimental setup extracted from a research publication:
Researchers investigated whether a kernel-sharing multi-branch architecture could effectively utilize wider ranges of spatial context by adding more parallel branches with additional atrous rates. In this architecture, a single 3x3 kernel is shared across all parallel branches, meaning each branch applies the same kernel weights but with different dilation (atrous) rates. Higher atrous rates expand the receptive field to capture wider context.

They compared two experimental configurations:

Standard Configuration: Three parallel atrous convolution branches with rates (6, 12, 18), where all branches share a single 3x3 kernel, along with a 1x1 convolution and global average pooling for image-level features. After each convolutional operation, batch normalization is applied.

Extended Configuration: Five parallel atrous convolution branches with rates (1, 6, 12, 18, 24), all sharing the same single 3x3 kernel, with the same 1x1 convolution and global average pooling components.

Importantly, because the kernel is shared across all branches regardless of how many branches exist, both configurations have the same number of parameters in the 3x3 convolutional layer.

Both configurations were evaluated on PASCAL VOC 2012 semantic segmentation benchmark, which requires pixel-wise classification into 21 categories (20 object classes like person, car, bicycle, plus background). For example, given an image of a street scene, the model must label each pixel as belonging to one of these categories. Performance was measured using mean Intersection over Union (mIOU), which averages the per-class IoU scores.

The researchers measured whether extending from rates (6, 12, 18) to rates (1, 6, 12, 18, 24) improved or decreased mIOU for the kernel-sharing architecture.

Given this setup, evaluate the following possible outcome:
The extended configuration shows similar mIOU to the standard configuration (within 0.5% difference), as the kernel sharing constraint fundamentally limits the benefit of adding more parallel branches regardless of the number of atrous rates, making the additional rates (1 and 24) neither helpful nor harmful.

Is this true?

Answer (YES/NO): NO